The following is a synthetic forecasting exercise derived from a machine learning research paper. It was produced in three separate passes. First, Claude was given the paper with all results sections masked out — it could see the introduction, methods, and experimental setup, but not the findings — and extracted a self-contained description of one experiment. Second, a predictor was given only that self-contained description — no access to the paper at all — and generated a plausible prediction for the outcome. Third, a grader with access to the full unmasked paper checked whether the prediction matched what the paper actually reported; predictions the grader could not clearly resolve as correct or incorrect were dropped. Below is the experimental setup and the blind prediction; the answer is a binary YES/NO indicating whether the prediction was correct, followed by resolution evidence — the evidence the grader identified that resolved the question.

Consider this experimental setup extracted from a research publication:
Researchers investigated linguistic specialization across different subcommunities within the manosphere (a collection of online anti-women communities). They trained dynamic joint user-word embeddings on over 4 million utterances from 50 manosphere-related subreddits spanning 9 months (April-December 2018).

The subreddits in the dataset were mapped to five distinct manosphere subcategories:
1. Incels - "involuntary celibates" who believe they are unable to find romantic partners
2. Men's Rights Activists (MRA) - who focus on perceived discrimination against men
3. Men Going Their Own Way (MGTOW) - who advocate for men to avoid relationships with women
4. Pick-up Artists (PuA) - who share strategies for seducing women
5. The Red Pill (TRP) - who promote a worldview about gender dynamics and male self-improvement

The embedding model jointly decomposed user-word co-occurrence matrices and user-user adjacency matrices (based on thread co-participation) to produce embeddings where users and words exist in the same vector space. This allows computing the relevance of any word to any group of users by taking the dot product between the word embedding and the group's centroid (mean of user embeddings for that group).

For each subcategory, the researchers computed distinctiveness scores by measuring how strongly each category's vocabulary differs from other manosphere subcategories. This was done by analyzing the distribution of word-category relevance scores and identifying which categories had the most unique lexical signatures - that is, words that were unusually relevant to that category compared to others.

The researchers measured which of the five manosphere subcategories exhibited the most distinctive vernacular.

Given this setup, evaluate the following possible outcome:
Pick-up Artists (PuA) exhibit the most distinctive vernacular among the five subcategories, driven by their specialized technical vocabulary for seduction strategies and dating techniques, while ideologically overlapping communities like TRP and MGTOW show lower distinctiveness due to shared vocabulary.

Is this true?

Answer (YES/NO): NO